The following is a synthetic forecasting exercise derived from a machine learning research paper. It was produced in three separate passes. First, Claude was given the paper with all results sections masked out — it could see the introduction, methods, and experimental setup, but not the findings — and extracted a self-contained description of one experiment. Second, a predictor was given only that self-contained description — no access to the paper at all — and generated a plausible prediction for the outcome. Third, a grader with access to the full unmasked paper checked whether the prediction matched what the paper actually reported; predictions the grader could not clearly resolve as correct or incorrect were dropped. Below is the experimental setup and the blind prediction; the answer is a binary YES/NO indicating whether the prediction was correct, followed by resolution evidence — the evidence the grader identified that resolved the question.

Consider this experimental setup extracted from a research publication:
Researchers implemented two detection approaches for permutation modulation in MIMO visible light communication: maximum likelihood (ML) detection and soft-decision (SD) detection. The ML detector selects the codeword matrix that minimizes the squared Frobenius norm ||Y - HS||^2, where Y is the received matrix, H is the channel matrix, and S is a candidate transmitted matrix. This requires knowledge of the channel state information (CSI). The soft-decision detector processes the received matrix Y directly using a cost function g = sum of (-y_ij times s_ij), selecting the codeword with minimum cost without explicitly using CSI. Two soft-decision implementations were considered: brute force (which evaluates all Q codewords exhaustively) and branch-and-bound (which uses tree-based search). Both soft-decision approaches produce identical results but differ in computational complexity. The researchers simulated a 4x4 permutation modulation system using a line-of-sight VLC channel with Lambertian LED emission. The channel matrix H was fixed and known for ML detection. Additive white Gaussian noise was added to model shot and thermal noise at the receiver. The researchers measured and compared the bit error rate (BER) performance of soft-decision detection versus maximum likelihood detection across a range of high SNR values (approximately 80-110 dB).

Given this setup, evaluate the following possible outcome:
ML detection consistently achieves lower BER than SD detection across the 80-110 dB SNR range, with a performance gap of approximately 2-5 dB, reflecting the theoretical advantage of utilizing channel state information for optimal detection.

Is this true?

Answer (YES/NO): NO